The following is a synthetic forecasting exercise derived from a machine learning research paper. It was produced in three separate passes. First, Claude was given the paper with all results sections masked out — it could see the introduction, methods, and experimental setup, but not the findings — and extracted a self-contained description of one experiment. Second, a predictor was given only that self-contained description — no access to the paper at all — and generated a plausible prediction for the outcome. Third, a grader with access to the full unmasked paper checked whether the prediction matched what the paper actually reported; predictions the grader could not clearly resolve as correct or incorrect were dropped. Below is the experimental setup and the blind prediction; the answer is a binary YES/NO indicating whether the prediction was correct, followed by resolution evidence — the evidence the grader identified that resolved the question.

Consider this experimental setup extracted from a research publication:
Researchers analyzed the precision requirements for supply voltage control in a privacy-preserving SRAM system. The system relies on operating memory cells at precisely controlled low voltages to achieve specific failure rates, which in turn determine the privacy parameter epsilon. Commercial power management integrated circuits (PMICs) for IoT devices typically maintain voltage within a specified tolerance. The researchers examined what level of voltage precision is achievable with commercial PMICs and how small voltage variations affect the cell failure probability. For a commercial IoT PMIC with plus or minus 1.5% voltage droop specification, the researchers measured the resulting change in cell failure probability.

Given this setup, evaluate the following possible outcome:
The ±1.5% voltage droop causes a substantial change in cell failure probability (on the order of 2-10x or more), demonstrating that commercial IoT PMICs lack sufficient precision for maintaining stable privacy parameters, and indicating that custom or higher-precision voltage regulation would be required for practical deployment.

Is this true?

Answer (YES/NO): NO